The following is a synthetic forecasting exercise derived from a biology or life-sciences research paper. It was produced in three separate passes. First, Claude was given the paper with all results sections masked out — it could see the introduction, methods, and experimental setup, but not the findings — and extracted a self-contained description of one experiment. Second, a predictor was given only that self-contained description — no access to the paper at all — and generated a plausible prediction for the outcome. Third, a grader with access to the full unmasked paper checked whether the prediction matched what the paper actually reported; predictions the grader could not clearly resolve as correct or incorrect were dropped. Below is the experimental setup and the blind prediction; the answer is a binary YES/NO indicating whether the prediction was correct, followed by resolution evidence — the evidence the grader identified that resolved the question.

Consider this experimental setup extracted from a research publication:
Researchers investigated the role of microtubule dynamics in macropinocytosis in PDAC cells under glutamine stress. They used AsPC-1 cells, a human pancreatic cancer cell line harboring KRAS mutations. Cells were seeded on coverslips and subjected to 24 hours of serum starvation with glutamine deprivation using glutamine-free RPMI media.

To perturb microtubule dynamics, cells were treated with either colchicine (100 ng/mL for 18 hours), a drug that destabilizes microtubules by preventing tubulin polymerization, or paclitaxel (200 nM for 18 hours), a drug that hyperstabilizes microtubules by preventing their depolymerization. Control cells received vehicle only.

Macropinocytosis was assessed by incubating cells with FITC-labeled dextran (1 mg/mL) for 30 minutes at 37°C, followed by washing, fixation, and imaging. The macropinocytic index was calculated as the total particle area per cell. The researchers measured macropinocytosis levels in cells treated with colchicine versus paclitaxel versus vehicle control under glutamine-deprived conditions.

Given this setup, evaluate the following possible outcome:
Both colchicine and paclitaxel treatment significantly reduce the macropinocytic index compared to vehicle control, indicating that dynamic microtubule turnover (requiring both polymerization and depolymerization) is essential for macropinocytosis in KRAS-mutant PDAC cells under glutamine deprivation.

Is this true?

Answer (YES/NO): YES